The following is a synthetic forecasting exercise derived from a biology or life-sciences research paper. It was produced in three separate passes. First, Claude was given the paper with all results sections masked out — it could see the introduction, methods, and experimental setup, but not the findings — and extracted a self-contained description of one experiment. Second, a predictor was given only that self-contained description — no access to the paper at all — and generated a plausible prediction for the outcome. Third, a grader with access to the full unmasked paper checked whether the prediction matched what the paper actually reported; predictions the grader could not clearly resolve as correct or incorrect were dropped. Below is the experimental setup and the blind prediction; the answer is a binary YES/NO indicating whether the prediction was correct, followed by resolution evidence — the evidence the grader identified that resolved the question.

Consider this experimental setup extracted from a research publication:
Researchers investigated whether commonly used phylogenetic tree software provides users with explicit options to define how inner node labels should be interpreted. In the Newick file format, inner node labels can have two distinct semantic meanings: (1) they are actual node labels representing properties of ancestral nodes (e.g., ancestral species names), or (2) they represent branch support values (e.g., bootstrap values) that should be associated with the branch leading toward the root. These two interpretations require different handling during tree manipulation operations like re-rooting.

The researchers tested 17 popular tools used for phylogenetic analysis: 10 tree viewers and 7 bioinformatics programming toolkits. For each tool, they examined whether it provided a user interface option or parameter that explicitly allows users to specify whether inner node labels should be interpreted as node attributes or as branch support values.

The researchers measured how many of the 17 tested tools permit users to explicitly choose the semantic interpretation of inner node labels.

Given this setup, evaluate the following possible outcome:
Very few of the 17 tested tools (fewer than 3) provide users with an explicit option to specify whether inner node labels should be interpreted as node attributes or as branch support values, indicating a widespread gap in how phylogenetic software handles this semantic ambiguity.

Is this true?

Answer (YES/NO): NO